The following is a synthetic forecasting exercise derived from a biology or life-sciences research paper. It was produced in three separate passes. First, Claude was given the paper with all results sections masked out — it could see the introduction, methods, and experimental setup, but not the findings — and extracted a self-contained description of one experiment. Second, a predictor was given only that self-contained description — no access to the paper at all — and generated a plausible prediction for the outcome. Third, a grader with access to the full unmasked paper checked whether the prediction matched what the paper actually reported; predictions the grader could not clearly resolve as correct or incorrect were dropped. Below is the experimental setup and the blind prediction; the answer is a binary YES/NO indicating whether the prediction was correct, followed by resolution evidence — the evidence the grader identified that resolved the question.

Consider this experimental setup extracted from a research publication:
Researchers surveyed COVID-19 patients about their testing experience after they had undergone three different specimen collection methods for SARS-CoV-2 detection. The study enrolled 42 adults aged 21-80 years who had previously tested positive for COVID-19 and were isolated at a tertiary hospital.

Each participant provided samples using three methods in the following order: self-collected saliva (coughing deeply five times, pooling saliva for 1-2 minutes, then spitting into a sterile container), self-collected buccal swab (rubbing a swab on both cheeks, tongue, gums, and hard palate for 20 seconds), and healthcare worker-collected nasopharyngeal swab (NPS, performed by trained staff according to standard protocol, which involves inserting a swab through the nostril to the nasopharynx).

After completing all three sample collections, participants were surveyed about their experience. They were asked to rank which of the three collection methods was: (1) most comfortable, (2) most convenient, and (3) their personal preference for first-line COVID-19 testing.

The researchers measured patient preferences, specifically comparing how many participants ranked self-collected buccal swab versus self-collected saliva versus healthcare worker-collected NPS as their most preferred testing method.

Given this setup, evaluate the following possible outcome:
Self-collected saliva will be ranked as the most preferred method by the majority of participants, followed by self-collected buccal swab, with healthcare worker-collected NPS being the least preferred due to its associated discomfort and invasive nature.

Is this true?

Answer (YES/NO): NO